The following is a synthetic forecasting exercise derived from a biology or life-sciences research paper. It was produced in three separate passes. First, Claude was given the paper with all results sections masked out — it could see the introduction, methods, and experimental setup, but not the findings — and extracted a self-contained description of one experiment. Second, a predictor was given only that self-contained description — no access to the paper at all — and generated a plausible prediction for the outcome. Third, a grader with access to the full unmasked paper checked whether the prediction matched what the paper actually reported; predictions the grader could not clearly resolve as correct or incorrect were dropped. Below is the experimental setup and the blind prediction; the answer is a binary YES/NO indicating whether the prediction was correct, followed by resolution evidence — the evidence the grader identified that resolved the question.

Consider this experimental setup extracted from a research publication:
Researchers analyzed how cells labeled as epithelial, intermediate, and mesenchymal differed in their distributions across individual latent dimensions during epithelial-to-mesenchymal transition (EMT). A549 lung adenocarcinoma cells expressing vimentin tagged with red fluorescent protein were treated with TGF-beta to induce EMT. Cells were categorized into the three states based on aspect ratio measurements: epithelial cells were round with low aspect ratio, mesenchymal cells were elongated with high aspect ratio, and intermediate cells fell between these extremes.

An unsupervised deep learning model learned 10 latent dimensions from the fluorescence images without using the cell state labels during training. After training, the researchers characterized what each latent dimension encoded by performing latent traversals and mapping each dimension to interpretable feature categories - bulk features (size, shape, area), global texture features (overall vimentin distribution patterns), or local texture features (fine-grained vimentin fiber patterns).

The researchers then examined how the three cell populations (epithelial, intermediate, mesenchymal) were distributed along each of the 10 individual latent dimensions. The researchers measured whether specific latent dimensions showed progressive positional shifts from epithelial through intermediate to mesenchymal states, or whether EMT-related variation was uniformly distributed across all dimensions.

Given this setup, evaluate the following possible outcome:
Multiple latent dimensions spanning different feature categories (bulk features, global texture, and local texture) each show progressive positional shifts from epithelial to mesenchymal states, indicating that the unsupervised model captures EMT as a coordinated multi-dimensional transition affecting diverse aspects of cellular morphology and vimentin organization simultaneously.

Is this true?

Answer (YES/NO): NO